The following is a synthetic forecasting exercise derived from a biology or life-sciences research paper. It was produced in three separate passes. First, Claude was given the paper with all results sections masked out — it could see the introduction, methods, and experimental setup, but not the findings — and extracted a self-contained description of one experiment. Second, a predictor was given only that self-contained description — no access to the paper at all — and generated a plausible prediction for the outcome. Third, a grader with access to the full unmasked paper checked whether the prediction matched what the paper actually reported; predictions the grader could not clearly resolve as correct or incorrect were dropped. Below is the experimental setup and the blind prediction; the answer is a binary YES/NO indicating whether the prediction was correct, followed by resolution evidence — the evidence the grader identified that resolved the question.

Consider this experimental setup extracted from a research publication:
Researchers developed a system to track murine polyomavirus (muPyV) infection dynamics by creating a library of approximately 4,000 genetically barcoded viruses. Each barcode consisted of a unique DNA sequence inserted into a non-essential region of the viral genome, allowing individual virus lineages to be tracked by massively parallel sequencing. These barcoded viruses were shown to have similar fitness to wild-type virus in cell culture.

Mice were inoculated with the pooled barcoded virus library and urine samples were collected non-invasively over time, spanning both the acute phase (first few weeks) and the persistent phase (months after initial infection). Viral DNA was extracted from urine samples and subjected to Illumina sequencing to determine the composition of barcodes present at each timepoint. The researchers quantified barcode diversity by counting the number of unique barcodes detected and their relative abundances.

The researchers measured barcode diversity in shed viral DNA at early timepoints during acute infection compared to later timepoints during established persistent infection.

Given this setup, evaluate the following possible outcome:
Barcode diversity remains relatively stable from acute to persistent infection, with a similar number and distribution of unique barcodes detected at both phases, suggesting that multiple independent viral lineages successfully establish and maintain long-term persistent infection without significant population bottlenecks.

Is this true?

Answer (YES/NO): NO